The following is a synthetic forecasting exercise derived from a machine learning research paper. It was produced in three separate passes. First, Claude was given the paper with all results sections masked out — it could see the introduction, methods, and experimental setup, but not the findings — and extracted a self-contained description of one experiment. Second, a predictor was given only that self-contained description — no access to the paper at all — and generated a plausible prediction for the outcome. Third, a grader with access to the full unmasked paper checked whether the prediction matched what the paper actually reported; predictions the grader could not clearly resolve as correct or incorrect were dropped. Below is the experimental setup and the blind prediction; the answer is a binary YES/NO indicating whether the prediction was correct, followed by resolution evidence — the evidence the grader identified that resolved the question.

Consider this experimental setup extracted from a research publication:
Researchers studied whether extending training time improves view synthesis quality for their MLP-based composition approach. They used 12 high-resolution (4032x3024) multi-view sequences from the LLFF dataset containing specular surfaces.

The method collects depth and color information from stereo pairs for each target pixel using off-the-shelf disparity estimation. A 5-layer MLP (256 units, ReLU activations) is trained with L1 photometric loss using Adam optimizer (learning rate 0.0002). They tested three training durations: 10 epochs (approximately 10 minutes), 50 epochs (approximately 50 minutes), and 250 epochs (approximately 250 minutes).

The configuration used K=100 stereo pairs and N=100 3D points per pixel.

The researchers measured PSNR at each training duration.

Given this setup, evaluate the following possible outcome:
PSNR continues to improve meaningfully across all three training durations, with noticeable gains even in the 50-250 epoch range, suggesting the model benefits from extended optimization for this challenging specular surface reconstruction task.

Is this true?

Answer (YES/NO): NO